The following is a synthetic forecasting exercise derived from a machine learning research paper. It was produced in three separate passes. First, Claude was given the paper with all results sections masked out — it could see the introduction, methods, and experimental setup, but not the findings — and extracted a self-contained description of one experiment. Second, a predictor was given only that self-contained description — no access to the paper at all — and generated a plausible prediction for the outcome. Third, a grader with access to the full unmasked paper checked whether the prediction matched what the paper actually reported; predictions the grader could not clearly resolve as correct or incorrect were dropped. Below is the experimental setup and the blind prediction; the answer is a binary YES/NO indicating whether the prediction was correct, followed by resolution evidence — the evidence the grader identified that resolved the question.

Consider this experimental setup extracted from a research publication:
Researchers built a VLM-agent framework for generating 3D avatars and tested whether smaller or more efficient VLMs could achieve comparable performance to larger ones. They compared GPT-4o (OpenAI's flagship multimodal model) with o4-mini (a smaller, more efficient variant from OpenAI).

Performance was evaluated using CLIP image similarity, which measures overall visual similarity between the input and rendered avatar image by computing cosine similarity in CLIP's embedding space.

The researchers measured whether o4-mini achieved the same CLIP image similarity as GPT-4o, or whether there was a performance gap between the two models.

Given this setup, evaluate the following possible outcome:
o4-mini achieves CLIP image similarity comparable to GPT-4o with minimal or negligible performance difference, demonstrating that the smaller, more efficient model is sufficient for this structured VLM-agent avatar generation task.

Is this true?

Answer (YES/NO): YES